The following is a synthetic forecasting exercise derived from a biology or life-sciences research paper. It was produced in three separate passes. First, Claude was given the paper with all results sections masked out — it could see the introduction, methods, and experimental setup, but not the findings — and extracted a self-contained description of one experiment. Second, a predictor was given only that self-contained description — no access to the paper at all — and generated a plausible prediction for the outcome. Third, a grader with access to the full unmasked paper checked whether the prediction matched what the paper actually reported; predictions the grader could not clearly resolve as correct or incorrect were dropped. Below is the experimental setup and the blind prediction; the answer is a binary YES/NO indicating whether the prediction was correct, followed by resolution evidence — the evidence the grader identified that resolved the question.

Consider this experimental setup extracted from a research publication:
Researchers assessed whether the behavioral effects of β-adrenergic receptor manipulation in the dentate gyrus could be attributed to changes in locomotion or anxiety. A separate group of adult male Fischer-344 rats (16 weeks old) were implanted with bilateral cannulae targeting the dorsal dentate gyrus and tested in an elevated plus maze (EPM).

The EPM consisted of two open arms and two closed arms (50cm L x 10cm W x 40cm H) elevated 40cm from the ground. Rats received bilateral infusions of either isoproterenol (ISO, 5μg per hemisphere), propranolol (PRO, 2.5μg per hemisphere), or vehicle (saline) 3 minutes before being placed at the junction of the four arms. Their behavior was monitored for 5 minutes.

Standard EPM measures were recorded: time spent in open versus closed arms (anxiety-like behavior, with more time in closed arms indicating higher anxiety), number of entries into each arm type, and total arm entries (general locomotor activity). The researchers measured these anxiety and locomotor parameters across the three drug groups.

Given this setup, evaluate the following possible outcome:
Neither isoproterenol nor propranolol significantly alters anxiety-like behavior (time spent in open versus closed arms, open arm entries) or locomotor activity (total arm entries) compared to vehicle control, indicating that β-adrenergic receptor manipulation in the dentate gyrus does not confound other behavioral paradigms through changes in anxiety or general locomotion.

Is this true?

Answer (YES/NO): YES